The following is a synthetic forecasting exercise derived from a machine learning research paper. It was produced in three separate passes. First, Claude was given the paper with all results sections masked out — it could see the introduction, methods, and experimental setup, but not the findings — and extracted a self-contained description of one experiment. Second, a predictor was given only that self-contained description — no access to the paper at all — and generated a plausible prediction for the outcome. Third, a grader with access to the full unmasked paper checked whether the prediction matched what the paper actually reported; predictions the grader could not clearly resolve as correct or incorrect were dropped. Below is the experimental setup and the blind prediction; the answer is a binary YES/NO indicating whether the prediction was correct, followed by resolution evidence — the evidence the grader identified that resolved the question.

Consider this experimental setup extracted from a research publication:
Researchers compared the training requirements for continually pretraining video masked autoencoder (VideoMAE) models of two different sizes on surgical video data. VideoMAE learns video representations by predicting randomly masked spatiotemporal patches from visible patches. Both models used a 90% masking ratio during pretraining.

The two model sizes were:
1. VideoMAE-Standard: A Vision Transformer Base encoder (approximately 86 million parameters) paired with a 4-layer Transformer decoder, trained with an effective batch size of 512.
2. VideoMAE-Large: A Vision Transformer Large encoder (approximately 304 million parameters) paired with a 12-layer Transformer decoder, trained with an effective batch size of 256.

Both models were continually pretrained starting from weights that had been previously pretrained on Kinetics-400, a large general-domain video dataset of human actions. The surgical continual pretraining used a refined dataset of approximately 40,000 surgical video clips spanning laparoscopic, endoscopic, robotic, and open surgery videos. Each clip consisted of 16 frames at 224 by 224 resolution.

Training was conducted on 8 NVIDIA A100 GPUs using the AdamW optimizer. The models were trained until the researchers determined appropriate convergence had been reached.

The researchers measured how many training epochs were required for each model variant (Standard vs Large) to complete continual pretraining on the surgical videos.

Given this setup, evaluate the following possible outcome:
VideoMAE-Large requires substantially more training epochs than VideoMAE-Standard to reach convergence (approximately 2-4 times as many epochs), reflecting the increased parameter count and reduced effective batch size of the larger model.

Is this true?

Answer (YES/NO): NO